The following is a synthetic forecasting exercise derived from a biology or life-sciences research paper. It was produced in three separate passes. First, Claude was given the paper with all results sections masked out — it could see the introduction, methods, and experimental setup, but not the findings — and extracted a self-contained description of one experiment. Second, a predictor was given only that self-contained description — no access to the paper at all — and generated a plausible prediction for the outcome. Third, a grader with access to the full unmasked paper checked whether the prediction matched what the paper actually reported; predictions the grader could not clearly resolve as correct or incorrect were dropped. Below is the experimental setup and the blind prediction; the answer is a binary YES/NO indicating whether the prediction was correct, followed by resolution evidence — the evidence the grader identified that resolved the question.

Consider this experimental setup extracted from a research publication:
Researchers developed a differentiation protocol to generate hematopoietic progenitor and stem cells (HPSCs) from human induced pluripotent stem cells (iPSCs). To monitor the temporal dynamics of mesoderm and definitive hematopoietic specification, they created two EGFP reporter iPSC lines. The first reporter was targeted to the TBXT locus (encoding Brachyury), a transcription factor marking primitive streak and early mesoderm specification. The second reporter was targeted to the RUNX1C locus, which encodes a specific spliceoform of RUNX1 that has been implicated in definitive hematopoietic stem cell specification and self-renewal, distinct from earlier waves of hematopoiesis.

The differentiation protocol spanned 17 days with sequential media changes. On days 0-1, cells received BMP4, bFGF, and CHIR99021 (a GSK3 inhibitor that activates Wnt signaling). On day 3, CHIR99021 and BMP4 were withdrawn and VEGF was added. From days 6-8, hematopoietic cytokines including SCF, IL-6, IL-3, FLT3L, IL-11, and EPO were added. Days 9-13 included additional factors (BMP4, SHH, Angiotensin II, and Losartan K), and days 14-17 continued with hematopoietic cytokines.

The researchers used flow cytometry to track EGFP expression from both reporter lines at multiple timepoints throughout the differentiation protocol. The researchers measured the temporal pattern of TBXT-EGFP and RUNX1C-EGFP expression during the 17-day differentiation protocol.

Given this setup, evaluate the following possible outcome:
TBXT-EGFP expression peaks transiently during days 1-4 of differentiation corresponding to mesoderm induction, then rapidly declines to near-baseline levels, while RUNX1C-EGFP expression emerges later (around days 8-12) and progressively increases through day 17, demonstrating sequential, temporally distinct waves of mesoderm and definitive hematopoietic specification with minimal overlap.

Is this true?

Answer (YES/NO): NO